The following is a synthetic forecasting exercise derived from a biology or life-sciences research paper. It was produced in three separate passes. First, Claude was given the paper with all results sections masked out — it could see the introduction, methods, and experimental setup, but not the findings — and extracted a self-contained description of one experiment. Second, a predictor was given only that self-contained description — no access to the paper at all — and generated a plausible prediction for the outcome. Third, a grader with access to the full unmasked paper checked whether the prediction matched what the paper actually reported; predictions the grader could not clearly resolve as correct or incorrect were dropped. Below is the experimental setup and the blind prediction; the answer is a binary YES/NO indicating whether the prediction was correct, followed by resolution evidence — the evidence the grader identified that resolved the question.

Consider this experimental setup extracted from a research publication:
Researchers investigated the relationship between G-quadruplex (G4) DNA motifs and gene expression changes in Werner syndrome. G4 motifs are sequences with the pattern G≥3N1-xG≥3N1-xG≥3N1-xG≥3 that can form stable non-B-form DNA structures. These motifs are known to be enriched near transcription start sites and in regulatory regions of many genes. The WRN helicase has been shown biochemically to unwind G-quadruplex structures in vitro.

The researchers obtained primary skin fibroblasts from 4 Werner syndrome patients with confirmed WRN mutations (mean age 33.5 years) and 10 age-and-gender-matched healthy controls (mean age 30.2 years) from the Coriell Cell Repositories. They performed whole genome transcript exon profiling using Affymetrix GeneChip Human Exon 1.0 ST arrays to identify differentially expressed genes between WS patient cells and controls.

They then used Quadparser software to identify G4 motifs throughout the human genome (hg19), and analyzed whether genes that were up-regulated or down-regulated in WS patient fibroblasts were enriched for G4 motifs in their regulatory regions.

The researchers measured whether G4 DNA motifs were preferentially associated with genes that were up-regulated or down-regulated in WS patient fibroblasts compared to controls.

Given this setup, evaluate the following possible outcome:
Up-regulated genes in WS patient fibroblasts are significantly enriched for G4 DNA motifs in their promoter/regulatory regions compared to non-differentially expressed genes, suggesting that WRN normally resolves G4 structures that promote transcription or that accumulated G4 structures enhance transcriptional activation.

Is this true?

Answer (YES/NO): NO